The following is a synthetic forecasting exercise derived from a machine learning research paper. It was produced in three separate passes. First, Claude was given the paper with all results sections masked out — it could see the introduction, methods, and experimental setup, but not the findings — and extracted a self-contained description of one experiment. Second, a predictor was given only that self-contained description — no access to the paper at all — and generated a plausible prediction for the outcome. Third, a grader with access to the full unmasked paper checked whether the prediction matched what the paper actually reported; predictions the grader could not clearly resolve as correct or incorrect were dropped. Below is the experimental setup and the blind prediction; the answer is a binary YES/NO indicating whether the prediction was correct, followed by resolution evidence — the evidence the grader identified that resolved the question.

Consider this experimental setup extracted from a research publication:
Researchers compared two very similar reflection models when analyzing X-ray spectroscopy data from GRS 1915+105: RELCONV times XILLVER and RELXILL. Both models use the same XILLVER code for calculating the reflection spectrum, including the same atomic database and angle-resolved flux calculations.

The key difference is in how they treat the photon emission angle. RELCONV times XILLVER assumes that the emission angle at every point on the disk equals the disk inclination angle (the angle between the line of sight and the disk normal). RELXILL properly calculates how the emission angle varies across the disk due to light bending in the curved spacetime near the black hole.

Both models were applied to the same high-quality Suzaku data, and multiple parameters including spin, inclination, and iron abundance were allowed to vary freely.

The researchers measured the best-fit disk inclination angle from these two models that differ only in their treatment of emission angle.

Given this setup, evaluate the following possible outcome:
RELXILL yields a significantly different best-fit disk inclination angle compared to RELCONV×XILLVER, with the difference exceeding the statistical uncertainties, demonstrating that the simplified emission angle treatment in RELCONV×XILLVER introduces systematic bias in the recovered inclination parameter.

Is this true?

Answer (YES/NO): NO